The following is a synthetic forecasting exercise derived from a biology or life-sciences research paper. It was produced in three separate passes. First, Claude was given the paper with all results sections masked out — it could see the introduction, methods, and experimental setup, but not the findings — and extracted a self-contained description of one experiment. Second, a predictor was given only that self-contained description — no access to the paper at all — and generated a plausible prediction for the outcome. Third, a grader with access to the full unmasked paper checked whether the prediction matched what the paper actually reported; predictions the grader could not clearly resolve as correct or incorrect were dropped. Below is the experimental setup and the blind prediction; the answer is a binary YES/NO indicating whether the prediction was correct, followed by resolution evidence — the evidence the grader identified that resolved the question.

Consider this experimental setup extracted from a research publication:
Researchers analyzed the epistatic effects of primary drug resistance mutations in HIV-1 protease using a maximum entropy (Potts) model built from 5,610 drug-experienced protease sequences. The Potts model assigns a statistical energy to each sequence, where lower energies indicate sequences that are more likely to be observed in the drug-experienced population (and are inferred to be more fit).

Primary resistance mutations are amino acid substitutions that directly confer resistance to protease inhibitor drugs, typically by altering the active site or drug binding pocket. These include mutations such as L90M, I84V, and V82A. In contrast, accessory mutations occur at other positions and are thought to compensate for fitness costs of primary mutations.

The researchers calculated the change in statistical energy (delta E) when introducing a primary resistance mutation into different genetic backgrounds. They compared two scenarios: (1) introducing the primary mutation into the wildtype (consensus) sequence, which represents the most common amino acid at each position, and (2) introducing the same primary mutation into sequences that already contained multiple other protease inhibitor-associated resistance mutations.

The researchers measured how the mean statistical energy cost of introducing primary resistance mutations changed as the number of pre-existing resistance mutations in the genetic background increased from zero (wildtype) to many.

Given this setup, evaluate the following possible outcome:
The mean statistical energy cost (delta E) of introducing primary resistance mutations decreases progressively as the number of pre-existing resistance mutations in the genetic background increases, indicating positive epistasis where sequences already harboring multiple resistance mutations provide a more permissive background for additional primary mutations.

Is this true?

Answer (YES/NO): YES